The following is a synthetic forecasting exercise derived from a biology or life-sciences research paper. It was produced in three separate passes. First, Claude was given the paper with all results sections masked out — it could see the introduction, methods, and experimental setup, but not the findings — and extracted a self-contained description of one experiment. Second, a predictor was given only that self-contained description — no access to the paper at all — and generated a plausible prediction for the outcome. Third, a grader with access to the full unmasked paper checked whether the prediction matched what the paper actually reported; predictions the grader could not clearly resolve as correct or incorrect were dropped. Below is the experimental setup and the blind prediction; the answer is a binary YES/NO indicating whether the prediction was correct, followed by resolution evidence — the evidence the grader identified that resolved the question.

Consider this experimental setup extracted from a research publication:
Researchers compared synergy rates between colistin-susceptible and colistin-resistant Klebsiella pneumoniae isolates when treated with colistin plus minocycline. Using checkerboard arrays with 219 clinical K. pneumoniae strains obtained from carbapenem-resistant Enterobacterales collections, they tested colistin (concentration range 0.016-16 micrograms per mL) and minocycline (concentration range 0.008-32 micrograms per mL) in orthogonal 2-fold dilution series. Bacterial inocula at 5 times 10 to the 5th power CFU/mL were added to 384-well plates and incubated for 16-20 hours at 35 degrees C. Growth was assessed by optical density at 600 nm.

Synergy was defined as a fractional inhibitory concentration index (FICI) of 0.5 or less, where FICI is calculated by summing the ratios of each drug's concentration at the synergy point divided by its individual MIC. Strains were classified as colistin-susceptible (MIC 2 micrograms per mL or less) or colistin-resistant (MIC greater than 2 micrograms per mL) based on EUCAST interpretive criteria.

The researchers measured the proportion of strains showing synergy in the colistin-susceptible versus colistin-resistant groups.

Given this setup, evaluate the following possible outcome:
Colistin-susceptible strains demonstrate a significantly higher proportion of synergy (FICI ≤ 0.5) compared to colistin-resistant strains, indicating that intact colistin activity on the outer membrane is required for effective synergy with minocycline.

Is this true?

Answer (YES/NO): NO